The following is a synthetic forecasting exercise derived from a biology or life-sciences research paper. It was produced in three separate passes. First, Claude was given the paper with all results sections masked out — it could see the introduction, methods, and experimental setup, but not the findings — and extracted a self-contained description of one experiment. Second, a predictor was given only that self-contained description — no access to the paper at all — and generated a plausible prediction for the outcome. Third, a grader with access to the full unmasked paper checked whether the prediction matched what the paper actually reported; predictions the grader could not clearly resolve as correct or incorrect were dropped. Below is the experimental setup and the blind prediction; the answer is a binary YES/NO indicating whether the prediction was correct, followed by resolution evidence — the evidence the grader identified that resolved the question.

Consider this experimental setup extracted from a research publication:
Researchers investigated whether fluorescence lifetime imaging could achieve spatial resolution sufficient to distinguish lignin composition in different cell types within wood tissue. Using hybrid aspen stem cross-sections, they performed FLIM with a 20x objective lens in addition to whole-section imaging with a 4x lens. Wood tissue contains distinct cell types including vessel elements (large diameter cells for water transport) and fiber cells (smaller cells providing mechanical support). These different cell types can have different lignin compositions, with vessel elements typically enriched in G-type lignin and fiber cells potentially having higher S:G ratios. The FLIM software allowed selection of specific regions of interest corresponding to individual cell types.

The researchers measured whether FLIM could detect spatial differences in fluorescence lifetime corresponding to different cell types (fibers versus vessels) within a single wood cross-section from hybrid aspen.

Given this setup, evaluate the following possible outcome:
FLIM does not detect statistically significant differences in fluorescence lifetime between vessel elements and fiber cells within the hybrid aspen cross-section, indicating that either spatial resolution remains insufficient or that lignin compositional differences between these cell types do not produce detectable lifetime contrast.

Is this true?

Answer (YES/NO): NO